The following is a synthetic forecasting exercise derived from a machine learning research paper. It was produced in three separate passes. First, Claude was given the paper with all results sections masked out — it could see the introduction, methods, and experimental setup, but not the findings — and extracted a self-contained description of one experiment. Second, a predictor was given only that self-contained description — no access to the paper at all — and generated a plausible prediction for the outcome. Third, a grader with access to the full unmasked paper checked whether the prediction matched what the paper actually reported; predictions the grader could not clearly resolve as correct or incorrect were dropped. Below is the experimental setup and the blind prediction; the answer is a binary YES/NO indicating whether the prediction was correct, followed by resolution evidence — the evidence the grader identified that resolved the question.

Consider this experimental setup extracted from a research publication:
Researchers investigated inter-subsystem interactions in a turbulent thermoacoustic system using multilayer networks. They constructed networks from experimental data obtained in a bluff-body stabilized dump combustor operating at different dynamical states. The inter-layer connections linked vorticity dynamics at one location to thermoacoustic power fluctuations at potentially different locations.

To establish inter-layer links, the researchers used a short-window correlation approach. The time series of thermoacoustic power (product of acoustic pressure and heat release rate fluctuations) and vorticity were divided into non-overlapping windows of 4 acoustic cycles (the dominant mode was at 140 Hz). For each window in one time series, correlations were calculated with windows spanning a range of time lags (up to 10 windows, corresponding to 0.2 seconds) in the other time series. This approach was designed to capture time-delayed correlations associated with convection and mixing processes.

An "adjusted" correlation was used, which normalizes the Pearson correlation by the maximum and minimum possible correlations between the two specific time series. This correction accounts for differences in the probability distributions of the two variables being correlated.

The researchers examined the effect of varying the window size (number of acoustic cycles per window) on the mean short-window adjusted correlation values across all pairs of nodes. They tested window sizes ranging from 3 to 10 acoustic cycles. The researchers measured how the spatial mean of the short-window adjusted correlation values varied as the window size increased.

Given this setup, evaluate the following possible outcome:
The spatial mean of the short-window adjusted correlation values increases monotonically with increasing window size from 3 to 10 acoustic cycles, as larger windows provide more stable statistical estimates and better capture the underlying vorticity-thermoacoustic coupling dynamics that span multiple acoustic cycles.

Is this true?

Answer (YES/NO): NO